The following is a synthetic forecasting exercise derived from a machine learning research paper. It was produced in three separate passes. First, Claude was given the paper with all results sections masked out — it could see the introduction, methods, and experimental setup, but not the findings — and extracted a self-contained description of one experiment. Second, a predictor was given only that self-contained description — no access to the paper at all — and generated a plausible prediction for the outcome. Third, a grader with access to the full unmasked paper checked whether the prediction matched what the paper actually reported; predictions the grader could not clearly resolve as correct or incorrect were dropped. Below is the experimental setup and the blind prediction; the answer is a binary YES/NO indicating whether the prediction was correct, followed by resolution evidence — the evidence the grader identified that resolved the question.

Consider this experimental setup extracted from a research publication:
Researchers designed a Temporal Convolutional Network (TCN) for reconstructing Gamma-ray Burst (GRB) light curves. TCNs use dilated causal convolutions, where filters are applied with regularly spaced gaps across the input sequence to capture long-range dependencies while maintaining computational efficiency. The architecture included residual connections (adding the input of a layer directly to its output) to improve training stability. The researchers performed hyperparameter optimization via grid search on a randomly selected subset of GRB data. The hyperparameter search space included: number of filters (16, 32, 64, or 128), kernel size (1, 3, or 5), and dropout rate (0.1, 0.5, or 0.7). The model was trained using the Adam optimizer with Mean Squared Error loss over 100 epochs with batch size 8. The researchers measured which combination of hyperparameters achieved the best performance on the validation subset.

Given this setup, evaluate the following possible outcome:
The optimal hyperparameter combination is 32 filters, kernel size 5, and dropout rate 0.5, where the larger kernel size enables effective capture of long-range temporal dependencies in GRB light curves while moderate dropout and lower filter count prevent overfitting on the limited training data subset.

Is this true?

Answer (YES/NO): NO